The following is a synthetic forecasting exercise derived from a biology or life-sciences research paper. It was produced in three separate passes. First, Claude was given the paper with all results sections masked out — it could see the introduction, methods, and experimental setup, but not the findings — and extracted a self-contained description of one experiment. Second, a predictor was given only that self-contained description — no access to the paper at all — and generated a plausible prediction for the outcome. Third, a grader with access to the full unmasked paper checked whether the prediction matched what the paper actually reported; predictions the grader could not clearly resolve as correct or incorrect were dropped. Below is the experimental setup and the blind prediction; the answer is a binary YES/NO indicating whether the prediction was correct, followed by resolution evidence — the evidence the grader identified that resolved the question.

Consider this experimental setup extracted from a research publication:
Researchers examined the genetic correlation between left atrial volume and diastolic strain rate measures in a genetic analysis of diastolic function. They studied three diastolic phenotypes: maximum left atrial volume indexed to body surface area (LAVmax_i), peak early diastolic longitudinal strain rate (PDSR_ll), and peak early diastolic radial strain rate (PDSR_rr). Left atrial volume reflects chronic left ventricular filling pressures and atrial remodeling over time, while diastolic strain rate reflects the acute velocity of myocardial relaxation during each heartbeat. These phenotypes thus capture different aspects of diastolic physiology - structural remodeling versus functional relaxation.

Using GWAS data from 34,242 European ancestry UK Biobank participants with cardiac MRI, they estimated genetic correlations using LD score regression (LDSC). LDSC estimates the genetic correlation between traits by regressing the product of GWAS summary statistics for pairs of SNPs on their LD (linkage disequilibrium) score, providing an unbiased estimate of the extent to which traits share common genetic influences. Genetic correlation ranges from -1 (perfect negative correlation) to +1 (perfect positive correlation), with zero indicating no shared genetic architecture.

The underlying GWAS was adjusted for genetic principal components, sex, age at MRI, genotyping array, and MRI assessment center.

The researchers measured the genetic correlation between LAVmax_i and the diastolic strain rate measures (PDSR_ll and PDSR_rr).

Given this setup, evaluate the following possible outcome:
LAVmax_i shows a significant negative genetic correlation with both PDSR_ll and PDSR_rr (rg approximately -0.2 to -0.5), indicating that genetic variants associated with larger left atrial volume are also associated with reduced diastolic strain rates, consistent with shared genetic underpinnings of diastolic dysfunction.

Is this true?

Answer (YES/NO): NO